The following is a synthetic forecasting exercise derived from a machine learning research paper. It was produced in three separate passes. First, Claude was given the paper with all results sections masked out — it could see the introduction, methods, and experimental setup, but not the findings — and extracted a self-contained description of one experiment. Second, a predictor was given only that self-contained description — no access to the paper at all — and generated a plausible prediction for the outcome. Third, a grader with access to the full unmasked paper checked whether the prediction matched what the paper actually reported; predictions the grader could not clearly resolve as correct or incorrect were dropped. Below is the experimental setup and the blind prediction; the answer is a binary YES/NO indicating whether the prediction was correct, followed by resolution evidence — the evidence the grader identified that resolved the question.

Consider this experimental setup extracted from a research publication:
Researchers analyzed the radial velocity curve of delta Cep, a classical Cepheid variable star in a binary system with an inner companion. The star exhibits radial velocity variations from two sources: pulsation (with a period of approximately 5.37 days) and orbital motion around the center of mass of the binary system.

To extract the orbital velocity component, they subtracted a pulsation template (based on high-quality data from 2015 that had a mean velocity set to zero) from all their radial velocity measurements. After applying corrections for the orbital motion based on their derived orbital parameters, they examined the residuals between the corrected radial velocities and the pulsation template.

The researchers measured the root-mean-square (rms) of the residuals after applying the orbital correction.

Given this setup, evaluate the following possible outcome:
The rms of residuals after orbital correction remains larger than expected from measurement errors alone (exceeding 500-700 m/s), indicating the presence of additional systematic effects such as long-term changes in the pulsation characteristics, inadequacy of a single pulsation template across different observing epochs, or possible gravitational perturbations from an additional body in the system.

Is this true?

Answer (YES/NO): NO